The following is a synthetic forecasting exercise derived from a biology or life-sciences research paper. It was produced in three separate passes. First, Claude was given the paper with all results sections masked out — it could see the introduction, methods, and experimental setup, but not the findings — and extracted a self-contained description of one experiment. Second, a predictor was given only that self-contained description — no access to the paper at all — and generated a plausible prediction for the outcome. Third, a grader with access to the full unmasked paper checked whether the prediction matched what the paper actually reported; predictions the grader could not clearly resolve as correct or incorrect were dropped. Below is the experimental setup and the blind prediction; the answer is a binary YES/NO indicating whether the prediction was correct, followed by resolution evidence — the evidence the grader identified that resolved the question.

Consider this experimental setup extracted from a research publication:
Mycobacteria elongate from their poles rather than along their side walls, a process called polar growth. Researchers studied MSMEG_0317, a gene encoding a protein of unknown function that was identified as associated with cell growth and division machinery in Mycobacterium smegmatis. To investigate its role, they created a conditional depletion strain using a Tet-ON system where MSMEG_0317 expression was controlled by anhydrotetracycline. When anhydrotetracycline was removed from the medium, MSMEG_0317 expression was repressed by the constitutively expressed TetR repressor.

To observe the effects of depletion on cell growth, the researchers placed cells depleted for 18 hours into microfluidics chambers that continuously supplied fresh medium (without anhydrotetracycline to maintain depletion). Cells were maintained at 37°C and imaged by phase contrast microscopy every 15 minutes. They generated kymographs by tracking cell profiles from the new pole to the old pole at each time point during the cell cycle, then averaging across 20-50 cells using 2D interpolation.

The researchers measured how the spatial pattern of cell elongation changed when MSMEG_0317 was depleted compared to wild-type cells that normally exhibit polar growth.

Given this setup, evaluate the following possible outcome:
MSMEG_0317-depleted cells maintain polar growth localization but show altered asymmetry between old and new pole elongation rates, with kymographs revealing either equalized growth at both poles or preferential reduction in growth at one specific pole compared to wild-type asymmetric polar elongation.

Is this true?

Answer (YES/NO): NO